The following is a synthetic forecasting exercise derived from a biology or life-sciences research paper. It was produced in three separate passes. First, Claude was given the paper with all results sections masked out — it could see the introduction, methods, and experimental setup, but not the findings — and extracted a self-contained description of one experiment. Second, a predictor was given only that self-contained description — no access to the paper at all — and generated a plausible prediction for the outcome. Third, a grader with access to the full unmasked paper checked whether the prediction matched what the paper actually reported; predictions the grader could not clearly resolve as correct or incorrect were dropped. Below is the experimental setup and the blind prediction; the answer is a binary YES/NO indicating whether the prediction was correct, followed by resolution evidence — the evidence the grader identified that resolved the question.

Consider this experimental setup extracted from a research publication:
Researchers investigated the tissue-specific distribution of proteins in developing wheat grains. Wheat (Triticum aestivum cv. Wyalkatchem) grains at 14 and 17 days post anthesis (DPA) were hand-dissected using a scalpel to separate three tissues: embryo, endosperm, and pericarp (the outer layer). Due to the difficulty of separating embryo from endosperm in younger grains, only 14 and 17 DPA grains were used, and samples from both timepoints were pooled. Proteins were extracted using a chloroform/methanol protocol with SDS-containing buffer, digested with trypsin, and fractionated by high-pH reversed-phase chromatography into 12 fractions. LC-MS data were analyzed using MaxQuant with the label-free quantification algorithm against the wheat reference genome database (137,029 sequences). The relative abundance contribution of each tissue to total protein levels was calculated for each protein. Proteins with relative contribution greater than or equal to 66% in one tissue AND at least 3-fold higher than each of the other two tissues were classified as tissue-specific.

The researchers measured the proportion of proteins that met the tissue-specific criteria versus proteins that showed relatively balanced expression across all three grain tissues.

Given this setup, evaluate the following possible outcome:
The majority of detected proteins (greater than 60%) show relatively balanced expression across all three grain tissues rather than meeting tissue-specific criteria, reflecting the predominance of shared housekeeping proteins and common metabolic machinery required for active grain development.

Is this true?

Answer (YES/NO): NO